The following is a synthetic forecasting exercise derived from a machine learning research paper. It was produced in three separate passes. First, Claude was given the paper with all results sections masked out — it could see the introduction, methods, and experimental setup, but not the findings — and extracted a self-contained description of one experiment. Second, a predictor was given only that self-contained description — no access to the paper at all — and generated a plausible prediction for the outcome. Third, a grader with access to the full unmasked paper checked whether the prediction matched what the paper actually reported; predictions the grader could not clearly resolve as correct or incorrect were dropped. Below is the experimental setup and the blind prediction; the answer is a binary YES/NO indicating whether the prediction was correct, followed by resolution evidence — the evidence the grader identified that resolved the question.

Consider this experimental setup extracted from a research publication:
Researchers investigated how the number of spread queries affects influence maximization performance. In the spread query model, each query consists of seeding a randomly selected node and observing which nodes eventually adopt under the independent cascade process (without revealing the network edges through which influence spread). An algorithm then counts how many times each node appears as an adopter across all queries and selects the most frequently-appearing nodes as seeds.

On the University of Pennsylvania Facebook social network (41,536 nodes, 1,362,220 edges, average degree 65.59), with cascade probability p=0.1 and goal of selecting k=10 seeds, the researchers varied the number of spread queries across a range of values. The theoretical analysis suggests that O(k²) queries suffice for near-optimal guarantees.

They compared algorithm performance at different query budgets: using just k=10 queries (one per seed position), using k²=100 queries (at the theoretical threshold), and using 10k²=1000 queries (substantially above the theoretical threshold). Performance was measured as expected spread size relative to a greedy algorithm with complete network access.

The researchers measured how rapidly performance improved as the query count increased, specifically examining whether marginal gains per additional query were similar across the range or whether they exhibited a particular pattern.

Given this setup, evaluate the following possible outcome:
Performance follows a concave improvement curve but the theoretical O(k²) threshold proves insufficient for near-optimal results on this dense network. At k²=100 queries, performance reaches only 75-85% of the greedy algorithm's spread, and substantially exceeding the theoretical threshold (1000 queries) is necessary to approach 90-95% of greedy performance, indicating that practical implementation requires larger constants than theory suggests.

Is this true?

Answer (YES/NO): NO